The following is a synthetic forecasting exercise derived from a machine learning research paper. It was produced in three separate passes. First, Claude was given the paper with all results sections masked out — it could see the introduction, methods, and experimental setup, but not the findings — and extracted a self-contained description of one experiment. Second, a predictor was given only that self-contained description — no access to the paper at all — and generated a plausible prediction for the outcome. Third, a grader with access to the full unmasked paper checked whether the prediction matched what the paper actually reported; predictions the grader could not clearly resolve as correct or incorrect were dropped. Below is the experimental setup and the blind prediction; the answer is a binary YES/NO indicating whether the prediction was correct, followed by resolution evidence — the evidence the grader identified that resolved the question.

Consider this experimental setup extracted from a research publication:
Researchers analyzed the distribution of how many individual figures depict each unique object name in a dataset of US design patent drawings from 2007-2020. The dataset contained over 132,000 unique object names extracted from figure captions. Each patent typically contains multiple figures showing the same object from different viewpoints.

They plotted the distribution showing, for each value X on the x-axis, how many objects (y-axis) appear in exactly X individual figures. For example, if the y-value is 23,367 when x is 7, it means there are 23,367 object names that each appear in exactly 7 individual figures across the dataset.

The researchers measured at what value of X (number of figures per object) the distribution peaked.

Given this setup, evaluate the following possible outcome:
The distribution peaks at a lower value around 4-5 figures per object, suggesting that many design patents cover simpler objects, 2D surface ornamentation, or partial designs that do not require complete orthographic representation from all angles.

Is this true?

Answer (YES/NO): NO